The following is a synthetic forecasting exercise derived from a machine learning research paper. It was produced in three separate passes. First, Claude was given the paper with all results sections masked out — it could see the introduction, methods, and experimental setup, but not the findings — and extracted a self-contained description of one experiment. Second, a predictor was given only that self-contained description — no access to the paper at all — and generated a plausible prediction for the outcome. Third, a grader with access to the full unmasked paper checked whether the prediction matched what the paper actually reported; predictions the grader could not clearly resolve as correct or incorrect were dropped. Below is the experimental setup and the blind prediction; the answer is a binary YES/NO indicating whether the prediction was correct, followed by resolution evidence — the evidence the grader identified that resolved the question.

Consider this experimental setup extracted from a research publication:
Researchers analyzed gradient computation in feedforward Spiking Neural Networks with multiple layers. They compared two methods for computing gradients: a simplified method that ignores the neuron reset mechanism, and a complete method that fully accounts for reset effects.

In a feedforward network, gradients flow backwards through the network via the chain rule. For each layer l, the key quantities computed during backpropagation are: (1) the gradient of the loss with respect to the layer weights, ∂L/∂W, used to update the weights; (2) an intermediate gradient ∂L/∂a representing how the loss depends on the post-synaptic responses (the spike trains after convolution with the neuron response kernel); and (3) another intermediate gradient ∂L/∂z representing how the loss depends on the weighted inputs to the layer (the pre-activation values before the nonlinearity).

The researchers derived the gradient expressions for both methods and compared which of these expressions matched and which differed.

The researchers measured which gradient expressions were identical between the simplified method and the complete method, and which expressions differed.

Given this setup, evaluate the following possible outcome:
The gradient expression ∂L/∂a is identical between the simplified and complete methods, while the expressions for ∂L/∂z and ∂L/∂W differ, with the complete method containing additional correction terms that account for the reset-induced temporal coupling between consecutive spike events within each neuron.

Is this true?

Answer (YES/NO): NO